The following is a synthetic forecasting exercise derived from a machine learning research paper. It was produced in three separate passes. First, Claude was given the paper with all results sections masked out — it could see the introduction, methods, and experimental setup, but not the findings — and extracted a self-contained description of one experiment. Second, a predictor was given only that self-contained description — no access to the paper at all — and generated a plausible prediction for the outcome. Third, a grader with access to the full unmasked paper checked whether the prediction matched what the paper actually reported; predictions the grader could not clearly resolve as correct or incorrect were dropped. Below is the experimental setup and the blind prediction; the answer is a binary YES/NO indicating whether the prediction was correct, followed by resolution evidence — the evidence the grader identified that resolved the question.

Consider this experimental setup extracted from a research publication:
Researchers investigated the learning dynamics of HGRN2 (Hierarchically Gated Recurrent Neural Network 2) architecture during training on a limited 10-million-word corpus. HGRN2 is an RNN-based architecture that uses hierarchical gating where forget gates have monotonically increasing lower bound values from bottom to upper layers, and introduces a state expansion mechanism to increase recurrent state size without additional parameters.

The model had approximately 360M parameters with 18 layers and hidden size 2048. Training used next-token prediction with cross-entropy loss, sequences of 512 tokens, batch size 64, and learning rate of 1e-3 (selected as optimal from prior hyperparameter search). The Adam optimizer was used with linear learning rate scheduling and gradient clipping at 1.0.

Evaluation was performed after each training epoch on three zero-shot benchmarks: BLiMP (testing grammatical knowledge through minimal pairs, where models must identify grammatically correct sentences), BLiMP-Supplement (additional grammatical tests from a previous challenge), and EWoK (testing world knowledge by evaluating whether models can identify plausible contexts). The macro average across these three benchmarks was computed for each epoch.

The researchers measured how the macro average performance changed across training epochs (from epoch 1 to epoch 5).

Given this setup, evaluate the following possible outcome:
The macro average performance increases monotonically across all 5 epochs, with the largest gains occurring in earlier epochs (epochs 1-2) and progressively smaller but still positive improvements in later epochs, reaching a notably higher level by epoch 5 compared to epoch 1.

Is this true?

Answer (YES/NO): NO